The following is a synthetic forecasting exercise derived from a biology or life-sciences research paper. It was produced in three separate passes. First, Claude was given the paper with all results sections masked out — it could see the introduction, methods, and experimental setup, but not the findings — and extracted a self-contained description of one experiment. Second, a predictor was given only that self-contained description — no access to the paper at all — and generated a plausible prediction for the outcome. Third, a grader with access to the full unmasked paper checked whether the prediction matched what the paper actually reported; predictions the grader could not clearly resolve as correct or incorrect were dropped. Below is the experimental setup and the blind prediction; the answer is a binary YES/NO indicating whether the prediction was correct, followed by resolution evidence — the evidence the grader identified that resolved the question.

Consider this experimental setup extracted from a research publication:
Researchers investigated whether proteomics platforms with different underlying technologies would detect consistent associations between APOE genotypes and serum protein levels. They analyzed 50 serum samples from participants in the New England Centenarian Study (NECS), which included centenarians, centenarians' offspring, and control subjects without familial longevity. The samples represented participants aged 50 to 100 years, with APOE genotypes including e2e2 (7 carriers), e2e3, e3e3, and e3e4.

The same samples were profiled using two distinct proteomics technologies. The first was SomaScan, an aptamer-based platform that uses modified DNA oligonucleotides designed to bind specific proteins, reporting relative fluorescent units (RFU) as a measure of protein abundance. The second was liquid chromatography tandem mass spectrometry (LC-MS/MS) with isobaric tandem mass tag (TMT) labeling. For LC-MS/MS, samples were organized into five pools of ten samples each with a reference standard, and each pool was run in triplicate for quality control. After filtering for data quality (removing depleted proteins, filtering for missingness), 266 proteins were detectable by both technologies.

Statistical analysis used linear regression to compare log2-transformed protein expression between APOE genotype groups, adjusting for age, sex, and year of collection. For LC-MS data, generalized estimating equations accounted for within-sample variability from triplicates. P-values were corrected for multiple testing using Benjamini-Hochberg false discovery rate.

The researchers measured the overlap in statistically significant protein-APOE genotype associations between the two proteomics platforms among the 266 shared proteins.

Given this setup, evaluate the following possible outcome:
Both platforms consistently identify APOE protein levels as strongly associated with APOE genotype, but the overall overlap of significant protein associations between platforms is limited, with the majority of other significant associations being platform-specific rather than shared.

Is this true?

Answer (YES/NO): YES